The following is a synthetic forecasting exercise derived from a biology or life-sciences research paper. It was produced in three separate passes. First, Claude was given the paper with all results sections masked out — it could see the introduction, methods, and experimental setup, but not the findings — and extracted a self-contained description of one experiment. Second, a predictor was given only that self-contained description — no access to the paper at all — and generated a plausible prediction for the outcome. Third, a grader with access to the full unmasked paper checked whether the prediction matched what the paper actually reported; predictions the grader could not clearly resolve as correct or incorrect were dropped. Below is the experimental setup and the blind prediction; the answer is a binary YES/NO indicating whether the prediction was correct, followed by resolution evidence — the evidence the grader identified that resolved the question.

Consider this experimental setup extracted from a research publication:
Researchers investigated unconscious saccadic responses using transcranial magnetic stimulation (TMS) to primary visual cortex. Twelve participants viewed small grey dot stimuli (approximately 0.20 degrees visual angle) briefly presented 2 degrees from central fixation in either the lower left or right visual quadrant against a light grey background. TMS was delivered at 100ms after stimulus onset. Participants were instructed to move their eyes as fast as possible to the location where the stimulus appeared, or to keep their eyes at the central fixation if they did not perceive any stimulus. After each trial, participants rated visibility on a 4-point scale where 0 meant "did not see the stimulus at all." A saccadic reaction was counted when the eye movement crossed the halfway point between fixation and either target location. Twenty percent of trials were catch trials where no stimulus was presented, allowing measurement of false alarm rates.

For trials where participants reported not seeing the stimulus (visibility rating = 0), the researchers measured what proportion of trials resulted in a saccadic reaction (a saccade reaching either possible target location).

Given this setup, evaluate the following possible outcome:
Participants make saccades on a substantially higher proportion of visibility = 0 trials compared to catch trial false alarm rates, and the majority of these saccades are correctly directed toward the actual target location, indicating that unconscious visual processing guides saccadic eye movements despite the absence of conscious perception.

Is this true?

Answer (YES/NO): NO